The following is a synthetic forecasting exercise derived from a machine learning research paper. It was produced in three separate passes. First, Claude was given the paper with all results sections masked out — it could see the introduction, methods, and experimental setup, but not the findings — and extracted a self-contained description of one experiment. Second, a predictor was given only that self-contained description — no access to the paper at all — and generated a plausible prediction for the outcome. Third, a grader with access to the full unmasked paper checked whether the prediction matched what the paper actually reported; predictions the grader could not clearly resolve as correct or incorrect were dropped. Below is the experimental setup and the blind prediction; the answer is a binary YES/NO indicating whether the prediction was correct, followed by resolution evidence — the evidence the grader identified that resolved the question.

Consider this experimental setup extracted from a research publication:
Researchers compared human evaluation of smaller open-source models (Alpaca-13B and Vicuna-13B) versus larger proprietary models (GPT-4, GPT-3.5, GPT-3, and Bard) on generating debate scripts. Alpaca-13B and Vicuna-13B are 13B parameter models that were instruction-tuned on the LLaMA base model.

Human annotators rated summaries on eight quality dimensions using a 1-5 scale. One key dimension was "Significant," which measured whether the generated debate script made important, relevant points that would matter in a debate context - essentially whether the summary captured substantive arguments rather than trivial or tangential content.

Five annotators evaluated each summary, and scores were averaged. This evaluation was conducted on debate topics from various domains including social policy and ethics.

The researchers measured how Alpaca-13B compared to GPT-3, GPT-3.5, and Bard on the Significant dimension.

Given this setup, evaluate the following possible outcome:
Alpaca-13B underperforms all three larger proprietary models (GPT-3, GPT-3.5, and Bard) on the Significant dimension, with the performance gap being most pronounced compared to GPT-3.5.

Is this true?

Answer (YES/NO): NO